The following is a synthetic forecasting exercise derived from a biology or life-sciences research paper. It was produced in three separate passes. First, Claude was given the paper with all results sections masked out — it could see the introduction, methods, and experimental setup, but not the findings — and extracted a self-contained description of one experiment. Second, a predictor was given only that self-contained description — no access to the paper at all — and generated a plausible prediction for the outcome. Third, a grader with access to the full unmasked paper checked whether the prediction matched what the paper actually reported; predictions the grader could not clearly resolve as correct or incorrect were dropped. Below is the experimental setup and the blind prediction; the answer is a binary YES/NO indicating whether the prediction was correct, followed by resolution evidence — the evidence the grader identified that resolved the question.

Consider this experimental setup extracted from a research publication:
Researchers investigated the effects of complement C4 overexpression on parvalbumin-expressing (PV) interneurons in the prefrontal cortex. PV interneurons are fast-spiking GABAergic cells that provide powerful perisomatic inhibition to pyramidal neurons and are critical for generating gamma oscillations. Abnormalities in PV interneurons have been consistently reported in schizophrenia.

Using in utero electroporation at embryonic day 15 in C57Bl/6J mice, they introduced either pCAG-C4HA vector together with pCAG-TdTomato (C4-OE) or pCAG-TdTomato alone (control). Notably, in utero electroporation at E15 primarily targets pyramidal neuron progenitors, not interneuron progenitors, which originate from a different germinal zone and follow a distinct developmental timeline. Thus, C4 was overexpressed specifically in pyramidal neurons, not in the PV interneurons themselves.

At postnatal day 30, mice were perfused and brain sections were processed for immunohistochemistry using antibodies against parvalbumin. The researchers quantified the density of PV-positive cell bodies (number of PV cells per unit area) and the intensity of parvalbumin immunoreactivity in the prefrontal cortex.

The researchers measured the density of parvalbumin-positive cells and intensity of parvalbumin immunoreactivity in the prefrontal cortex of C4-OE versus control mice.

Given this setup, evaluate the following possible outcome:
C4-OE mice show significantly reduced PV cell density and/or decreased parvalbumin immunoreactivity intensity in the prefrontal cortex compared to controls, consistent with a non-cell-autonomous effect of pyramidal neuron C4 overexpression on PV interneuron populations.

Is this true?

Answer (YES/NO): NO